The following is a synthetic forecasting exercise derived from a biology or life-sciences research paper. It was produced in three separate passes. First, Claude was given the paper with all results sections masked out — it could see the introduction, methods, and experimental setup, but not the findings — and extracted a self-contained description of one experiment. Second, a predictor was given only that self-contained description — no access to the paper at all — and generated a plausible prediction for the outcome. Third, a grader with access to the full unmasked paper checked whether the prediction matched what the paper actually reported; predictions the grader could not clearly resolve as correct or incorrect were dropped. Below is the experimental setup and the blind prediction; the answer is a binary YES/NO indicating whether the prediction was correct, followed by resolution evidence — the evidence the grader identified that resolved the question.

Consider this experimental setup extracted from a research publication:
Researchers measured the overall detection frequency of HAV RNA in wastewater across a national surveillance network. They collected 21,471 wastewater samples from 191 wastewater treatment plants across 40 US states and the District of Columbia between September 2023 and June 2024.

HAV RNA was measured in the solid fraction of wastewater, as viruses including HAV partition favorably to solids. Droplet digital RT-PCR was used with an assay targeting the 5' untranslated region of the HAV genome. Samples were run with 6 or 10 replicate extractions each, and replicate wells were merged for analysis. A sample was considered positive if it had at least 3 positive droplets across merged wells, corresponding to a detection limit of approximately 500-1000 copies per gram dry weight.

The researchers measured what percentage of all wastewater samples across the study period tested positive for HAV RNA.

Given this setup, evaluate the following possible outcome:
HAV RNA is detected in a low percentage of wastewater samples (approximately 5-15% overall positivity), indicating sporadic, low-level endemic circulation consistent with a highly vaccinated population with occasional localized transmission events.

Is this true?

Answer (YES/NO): YES